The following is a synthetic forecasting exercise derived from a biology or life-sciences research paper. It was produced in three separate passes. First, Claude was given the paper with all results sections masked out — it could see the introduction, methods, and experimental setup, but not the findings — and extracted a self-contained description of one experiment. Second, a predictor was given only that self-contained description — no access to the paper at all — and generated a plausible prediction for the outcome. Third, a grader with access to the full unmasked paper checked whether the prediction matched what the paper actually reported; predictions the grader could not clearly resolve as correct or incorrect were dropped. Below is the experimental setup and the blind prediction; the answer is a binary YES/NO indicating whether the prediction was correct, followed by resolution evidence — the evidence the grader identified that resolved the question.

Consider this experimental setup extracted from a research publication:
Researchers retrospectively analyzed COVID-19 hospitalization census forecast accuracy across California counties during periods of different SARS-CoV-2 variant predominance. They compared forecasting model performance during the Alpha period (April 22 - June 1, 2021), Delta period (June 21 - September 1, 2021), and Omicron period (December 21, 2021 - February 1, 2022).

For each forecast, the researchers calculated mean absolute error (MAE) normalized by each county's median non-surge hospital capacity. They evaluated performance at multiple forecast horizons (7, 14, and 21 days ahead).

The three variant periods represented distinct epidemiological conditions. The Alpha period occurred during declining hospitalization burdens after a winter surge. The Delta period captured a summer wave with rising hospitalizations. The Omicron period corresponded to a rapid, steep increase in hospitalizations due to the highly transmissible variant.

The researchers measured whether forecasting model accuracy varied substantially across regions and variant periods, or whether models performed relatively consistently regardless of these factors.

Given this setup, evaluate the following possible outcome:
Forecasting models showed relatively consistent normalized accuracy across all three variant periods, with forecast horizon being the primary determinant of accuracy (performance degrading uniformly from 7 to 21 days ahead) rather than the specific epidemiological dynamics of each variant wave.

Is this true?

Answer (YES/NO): NO